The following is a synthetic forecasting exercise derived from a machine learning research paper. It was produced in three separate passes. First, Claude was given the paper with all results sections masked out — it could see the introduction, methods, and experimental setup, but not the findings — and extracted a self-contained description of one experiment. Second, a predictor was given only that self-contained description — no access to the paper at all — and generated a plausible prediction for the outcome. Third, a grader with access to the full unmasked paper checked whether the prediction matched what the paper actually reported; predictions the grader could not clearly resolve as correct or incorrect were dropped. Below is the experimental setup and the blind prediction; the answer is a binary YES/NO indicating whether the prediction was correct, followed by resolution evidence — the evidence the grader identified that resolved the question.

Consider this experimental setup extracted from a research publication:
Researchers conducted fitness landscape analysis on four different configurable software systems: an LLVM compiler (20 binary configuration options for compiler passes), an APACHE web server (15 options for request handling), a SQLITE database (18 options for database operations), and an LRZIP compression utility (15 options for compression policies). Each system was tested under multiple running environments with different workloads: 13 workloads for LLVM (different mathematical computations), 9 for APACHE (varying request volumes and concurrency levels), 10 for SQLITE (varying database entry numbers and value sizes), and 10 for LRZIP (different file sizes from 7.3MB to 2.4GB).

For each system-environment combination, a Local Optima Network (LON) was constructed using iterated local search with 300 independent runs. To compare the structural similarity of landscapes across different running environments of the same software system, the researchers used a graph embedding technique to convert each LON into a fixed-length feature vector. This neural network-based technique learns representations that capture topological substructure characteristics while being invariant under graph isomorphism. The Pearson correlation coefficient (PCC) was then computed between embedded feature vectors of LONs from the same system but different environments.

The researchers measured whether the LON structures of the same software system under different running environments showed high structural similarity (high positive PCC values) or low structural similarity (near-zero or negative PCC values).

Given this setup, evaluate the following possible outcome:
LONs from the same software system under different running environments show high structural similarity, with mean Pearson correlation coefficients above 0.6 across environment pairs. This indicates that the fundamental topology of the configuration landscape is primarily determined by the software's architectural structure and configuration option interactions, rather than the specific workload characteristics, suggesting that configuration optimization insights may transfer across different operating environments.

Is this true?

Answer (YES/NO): NO